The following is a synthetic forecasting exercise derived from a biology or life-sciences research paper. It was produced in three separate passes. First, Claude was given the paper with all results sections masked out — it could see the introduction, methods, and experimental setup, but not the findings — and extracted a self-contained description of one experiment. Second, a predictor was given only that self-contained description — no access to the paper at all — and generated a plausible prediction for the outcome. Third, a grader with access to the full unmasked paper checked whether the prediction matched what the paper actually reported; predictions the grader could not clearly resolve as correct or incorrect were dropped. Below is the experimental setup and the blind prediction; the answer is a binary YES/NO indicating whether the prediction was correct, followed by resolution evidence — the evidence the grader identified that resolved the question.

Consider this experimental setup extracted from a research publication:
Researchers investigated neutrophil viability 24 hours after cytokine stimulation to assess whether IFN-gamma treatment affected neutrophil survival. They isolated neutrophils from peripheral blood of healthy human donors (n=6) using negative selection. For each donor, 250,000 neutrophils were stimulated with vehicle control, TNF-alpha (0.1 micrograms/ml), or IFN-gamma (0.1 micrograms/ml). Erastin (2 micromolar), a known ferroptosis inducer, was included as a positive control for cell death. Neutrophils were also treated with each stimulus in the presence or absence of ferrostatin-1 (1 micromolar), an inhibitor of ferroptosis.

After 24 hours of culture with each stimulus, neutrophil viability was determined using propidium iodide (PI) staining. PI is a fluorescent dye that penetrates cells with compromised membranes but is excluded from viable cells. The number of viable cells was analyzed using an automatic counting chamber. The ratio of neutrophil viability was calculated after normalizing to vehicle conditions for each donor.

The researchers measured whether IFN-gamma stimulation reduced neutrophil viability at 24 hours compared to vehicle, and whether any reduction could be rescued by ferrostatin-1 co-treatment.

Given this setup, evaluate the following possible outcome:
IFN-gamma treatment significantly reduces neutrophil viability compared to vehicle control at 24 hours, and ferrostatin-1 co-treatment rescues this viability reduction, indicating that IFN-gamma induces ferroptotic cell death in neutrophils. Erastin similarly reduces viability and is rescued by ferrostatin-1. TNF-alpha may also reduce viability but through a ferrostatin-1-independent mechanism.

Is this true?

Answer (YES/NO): NO